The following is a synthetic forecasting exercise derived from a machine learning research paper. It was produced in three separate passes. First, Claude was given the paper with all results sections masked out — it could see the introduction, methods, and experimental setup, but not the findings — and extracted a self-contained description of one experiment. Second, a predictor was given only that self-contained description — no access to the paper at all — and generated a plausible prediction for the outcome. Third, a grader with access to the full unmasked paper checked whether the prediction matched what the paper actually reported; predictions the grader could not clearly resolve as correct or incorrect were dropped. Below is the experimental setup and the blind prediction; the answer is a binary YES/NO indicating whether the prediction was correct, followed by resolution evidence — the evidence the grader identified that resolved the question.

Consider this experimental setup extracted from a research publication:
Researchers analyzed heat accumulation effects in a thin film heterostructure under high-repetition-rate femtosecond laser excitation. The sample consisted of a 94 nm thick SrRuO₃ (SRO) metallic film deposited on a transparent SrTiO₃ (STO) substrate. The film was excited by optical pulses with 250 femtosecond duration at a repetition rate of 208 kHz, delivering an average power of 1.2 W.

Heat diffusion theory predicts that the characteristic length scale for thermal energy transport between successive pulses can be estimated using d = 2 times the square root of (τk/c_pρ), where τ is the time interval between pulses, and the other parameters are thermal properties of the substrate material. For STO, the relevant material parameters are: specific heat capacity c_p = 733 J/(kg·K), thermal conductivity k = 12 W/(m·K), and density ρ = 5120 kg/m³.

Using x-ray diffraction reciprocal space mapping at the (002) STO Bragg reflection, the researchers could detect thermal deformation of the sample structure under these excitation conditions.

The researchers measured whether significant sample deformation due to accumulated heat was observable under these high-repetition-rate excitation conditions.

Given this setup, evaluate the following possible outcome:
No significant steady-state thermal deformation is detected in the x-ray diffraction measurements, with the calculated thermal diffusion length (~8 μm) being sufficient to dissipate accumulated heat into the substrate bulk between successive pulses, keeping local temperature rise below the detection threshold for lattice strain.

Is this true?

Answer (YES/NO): NO